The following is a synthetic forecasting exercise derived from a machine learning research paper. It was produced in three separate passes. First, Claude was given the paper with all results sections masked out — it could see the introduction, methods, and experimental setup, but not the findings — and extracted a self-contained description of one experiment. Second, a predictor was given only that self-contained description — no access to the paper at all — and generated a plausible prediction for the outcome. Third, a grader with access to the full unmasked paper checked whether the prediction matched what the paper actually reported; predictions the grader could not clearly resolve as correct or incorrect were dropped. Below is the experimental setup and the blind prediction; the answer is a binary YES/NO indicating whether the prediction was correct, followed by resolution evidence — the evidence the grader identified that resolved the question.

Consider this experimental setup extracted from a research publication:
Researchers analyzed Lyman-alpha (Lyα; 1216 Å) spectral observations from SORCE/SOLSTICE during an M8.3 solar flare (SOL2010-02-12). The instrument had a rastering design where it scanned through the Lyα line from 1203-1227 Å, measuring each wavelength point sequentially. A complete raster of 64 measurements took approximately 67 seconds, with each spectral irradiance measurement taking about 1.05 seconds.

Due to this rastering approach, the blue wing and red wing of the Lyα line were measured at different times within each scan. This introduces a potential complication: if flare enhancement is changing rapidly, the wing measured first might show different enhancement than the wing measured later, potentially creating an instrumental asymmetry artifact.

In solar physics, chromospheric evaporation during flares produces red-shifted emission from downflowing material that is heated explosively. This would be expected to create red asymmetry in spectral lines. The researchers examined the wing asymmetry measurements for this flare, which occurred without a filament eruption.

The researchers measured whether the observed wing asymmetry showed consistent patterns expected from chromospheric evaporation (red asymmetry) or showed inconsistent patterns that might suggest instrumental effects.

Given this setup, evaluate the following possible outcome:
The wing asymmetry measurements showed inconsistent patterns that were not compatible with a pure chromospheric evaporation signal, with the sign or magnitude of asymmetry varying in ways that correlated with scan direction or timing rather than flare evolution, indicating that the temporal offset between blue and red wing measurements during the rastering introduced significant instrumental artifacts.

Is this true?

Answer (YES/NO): NO